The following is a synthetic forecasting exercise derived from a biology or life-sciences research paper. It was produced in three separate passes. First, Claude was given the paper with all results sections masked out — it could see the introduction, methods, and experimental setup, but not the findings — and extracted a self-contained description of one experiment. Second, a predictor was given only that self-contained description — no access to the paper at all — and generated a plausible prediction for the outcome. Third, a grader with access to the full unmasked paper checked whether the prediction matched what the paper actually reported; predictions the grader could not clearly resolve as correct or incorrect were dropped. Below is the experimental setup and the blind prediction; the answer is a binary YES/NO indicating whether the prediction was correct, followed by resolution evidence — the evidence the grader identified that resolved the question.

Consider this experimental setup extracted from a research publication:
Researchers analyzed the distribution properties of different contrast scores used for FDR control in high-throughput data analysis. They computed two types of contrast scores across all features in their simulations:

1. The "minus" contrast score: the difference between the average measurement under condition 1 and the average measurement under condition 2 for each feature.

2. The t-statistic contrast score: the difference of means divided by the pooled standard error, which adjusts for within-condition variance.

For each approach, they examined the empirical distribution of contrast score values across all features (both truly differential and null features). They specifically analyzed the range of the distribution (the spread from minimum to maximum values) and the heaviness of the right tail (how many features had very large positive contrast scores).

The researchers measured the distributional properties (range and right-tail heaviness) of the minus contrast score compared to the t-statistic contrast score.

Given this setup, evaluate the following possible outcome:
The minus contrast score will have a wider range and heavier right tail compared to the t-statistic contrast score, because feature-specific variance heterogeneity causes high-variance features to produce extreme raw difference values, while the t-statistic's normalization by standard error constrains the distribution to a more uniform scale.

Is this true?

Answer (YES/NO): YES